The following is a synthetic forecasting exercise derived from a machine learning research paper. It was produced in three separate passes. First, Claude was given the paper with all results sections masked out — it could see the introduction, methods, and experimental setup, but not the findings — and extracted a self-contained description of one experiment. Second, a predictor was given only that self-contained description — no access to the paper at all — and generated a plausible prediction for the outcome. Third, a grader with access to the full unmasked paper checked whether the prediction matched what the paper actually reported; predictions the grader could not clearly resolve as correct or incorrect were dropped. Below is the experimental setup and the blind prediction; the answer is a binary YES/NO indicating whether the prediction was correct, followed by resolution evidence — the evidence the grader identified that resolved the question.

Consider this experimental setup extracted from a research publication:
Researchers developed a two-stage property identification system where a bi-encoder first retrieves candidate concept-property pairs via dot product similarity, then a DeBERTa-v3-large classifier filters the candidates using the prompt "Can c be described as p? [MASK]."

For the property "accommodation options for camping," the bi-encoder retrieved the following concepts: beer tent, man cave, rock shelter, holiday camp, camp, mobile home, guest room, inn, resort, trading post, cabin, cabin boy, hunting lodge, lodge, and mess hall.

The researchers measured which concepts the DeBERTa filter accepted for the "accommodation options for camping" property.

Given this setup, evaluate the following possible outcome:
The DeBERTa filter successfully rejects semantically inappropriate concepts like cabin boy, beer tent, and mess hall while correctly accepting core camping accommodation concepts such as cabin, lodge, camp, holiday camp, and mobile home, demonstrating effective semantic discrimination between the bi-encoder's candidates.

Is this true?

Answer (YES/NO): NO